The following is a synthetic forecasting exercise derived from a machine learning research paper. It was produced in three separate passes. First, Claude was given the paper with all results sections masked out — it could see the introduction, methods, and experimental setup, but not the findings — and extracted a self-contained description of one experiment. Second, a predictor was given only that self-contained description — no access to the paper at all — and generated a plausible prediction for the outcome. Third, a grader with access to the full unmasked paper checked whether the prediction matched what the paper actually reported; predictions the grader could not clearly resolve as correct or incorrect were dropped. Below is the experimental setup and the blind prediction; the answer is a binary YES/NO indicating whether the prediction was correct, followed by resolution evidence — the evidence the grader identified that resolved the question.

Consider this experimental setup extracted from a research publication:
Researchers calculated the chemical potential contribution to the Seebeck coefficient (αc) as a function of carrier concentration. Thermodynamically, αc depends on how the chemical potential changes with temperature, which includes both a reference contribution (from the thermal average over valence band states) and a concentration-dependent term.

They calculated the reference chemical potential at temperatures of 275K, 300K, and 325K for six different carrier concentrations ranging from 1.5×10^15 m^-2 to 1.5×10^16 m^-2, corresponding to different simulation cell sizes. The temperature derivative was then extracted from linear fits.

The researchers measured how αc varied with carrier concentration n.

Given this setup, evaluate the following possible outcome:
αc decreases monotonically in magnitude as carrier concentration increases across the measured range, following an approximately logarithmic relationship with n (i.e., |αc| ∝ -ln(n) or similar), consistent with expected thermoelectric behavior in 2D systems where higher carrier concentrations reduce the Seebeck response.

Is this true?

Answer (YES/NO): YES